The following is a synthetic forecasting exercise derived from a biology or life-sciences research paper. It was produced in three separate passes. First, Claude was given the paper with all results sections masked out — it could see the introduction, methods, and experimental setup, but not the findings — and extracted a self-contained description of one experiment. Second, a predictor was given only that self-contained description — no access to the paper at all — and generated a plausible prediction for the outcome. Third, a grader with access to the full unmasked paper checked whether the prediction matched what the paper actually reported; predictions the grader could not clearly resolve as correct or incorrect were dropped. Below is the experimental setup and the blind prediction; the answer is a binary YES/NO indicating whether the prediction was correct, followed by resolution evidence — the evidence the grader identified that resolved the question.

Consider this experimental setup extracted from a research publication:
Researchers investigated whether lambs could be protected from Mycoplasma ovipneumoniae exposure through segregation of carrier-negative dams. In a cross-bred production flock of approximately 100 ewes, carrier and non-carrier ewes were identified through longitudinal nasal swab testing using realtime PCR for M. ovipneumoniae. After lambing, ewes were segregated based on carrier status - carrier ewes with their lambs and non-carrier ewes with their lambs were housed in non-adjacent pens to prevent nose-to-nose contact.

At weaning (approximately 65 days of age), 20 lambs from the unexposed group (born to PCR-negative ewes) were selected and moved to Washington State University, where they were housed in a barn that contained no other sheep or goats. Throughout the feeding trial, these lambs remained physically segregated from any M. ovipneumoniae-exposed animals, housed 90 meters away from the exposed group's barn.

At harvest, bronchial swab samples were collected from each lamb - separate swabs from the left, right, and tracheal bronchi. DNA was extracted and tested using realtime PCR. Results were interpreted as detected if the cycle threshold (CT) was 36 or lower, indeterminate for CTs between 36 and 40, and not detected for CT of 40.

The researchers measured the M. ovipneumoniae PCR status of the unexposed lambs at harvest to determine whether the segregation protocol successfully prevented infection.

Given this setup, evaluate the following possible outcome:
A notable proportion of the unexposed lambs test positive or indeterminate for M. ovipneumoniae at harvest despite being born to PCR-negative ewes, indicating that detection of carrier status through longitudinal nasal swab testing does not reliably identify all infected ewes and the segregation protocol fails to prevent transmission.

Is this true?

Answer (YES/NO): NO